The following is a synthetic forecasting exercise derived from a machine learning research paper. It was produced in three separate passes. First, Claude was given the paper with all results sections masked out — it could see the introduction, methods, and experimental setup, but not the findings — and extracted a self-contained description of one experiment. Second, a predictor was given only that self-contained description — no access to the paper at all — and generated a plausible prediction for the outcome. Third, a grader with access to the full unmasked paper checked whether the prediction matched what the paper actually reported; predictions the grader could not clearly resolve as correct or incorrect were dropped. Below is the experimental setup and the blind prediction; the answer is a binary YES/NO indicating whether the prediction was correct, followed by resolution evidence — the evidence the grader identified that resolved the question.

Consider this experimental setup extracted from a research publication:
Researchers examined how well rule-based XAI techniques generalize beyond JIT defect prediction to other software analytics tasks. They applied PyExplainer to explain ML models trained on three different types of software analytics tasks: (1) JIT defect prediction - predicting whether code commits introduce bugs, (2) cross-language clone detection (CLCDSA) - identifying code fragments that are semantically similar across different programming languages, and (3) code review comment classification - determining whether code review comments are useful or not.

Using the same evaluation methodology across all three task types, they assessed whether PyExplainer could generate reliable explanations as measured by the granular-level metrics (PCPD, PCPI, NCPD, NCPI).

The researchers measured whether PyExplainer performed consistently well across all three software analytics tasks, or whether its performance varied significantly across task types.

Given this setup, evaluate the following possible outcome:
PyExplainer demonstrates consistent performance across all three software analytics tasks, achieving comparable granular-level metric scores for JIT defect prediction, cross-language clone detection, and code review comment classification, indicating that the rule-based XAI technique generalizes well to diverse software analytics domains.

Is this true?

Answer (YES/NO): NO